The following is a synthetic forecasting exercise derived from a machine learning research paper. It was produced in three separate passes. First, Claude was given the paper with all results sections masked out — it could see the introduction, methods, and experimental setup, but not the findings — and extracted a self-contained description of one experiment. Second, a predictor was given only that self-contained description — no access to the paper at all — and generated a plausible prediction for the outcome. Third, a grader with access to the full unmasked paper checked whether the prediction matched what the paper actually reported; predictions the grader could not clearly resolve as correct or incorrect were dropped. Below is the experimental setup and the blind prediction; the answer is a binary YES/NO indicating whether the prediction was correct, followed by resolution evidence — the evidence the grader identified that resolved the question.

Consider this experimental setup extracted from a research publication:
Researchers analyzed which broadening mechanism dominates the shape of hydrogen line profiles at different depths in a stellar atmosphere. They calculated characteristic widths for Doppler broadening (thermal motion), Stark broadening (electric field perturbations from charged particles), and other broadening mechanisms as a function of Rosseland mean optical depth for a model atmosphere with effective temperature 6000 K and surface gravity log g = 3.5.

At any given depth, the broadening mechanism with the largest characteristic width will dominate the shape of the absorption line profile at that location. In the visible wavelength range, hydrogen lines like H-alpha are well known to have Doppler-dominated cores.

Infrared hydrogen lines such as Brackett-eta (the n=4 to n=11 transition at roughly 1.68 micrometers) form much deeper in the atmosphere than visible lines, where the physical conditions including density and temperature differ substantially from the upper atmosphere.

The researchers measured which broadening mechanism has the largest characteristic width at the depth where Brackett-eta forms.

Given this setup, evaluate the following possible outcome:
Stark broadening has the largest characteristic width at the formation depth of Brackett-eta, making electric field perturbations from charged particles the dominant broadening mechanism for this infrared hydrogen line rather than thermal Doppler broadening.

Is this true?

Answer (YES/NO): YES